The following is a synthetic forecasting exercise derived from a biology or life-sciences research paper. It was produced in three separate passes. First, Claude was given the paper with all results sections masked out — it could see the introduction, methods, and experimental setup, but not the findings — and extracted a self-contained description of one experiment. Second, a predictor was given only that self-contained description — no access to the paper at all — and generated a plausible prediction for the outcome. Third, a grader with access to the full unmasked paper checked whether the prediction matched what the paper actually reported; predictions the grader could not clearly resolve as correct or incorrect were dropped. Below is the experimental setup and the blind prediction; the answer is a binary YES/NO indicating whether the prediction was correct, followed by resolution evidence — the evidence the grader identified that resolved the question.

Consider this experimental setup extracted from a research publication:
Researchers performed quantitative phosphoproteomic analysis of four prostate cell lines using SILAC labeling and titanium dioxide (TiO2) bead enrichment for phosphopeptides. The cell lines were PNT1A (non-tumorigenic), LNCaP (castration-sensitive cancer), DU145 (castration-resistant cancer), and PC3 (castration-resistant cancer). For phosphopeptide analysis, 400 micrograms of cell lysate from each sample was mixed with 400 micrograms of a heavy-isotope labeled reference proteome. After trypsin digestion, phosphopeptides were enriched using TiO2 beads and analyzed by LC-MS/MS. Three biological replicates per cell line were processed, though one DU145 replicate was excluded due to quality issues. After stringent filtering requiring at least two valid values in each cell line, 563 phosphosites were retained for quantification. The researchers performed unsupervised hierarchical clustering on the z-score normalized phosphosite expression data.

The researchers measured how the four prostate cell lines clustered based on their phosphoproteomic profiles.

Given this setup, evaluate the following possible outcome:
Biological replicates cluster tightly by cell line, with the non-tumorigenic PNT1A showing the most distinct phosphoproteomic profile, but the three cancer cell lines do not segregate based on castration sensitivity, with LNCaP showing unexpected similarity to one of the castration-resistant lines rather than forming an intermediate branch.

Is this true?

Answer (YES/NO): NO